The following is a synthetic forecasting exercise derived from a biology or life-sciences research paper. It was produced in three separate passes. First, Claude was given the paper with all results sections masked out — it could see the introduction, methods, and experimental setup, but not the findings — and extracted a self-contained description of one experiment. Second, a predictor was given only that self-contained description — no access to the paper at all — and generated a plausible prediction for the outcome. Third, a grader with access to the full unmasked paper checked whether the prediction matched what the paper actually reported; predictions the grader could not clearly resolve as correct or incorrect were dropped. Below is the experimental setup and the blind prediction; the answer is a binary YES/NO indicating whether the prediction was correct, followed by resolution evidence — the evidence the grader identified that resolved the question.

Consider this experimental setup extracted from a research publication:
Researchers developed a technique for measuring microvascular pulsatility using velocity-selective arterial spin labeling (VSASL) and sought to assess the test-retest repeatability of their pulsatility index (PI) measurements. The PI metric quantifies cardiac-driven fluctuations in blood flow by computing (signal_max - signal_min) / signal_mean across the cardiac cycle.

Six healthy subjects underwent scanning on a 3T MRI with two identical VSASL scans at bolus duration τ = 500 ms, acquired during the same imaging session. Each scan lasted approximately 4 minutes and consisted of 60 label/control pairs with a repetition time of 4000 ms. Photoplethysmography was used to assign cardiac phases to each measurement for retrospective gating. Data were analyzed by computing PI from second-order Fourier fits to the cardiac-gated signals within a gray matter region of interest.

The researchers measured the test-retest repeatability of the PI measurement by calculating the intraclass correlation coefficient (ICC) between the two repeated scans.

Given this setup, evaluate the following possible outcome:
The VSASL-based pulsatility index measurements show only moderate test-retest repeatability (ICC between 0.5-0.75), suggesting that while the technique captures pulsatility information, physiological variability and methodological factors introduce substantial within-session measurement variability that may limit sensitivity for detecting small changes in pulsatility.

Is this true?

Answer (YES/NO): NO